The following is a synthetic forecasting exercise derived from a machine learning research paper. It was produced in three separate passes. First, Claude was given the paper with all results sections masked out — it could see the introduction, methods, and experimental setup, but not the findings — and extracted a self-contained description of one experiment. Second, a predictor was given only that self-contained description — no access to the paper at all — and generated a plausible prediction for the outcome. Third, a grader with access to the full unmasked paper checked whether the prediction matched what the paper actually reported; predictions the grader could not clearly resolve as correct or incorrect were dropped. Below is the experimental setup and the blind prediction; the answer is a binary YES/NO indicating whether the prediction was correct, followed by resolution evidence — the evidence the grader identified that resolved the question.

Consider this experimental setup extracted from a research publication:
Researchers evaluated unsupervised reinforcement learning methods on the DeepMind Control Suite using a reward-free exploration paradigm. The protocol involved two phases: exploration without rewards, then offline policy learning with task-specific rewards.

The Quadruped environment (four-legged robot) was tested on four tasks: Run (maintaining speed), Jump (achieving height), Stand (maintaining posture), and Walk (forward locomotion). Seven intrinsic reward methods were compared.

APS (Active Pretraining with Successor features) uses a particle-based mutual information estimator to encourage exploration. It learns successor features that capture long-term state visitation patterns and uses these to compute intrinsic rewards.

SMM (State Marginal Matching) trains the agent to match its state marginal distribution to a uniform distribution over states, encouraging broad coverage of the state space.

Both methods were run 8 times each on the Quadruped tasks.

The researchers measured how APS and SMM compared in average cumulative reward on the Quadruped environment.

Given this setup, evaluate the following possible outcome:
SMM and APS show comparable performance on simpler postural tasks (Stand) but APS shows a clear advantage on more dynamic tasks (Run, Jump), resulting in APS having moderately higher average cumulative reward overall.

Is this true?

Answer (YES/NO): NO